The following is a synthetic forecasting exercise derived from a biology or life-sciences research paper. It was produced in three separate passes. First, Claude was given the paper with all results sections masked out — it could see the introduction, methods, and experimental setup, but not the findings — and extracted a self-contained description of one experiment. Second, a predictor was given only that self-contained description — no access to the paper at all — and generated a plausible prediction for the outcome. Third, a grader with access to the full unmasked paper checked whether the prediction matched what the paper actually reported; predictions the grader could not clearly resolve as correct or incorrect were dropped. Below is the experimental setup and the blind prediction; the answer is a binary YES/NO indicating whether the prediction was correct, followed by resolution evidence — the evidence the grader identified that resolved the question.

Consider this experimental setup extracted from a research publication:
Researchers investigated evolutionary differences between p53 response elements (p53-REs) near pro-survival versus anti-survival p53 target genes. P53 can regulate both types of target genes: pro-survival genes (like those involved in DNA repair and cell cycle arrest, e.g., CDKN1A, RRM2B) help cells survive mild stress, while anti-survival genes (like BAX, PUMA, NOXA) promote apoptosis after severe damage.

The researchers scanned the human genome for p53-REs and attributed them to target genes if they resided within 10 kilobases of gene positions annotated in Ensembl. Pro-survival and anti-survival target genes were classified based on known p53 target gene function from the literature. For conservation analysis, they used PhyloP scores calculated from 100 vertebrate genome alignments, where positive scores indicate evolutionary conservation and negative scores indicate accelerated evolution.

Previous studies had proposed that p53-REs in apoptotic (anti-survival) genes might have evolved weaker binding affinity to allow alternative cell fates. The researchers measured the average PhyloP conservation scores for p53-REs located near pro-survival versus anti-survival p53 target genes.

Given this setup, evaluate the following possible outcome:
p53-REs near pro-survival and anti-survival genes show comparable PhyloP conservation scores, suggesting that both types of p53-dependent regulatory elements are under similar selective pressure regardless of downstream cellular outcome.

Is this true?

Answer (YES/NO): NO